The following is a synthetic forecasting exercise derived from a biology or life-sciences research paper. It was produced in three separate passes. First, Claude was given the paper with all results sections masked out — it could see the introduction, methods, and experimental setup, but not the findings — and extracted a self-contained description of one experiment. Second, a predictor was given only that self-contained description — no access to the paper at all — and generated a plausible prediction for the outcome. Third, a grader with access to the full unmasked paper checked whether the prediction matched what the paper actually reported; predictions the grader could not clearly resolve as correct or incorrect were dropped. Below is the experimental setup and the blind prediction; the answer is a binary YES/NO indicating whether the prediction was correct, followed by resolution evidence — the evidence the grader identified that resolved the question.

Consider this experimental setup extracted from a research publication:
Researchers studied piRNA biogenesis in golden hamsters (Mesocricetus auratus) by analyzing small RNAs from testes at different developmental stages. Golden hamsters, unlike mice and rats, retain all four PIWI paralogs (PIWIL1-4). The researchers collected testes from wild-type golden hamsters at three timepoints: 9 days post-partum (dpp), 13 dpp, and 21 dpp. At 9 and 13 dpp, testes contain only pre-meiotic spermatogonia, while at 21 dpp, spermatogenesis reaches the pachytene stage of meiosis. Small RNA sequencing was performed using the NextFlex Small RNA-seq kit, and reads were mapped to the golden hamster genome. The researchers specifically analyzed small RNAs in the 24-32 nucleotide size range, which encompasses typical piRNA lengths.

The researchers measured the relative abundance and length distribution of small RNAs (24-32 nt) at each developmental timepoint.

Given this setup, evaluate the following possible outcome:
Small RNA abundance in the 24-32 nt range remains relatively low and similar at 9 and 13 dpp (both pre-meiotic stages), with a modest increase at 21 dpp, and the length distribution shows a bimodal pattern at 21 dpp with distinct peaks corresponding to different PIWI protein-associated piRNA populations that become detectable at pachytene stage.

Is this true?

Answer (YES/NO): NO